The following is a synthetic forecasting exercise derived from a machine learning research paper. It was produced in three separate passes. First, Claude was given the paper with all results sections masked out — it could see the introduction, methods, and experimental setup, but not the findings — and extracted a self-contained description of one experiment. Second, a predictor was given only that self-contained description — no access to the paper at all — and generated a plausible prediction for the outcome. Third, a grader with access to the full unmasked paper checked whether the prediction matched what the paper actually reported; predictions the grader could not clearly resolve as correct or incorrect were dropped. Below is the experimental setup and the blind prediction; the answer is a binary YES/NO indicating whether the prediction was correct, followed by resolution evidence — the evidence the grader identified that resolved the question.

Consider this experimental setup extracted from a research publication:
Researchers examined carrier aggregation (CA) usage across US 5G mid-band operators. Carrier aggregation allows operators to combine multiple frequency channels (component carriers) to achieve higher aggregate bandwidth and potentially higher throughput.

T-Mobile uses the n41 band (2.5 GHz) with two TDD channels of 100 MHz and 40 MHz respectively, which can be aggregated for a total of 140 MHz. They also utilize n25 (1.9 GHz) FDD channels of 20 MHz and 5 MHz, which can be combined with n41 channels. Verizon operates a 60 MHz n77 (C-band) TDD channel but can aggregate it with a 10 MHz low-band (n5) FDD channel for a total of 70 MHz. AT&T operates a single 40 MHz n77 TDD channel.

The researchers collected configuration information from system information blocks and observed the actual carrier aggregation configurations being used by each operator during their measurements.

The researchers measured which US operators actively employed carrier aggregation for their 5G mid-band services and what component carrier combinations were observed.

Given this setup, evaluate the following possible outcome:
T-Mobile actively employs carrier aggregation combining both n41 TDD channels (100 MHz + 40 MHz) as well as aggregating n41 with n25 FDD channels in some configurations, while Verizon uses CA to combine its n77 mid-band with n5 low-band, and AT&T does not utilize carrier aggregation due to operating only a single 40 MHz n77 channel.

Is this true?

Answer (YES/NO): YES